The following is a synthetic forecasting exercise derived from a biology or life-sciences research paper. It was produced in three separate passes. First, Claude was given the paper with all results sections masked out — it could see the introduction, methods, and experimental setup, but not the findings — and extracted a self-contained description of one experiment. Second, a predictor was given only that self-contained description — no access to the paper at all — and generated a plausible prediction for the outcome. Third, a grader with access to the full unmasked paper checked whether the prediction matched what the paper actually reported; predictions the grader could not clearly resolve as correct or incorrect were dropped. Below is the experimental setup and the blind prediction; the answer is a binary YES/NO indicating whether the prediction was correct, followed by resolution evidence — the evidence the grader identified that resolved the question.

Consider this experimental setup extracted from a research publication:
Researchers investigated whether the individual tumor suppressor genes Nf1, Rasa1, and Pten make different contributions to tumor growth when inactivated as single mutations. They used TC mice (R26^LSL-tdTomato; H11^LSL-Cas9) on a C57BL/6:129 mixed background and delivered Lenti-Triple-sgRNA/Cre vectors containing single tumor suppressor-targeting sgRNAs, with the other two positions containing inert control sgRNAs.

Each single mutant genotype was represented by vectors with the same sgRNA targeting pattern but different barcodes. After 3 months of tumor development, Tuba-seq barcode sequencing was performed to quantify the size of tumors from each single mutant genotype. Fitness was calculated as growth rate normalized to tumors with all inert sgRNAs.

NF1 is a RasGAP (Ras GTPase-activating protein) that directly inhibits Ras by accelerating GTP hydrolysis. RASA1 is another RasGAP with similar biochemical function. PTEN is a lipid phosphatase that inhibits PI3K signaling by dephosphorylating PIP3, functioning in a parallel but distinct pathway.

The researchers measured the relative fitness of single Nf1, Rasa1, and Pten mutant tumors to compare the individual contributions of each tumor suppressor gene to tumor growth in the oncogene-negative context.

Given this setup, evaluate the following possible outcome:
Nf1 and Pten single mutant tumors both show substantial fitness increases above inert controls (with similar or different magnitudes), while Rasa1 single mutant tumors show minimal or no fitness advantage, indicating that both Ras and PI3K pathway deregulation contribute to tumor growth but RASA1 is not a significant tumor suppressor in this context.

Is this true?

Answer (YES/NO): NO